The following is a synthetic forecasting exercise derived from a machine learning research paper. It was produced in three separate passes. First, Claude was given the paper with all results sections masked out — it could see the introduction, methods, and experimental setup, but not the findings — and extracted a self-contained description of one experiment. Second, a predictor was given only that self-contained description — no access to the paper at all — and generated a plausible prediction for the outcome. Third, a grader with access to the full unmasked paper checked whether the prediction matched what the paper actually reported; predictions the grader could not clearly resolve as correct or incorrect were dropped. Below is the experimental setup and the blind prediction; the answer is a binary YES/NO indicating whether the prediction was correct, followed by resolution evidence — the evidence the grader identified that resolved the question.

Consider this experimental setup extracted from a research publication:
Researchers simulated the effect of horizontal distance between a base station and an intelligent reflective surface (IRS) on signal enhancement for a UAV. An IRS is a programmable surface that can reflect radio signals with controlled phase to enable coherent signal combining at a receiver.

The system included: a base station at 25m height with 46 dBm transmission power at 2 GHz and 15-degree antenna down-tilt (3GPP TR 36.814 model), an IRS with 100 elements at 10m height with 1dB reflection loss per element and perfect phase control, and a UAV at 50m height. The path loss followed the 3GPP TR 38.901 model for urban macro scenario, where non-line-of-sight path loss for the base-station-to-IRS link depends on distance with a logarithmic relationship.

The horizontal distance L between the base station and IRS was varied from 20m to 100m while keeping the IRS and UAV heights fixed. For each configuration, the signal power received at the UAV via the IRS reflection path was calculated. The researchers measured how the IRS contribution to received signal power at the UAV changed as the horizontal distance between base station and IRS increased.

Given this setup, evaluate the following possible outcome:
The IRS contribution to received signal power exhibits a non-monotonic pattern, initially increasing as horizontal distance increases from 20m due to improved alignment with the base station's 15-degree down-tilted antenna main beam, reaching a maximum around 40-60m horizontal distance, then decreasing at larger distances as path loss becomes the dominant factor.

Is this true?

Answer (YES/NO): YES